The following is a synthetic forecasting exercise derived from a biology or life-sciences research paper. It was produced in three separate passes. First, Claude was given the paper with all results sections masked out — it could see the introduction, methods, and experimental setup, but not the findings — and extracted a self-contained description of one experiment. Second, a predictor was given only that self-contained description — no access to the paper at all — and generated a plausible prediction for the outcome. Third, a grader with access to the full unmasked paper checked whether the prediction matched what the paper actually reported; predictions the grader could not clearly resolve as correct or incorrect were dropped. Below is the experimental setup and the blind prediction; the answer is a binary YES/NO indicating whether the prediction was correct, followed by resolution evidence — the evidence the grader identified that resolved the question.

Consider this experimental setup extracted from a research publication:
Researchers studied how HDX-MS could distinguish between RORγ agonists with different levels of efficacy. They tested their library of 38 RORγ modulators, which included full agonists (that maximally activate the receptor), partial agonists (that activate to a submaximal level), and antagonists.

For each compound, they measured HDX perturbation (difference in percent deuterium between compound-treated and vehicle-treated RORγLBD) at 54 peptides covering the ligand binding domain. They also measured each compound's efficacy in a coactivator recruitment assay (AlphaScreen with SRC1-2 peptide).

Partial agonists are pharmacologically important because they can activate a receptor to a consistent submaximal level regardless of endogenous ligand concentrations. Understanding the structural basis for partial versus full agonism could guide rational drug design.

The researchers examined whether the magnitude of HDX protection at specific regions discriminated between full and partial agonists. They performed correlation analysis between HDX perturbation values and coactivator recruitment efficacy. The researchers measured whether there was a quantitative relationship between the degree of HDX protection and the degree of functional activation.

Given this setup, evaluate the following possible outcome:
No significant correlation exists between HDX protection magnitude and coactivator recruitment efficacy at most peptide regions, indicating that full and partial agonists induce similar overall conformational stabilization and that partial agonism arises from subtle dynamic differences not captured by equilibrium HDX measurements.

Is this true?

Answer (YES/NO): NO